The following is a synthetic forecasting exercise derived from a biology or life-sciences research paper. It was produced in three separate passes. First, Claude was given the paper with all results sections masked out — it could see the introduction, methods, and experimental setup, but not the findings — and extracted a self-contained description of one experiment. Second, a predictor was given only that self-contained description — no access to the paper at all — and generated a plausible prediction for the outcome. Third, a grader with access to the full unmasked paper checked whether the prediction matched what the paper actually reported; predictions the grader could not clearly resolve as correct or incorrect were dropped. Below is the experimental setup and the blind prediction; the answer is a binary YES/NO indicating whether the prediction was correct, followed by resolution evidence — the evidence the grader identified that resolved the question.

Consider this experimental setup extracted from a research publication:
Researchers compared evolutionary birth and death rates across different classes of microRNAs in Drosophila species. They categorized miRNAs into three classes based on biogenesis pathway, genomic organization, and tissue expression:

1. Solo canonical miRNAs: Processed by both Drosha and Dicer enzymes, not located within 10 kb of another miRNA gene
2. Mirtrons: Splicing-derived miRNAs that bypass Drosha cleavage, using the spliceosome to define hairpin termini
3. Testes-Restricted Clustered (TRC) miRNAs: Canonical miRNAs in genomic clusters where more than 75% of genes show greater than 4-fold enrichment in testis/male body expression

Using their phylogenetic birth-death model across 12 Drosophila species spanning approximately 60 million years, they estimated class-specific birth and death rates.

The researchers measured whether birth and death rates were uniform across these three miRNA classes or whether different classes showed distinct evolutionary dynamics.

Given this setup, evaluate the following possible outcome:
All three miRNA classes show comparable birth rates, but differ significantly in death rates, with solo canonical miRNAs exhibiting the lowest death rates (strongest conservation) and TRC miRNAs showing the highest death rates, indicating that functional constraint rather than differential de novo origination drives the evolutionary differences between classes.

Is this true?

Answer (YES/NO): NO